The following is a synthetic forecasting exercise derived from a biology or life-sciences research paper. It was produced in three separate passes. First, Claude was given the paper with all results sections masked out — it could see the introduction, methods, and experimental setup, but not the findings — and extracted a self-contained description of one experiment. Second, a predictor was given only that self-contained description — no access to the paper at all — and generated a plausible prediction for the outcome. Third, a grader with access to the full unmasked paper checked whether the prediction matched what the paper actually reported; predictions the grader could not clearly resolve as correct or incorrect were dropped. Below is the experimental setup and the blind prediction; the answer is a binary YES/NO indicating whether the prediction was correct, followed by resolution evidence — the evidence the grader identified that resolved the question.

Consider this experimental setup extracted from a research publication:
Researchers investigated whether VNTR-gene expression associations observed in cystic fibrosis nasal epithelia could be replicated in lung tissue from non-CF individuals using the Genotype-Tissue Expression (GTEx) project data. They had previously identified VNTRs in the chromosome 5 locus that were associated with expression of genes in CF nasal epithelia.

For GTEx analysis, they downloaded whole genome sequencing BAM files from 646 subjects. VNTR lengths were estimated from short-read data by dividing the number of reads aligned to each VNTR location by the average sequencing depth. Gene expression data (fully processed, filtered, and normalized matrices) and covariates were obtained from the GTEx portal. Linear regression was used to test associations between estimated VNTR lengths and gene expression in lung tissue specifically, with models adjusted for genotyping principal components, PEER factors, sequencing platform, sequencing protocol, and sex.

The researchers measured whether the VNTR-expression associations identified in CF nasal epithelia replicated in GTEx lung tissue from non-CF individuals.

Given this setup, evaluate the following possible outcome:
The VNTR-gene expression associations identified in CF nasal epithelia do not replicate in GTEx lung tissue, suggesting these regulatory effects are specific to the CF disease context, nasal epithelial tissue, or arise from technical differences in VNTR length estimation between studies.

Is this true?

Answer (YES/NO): NO